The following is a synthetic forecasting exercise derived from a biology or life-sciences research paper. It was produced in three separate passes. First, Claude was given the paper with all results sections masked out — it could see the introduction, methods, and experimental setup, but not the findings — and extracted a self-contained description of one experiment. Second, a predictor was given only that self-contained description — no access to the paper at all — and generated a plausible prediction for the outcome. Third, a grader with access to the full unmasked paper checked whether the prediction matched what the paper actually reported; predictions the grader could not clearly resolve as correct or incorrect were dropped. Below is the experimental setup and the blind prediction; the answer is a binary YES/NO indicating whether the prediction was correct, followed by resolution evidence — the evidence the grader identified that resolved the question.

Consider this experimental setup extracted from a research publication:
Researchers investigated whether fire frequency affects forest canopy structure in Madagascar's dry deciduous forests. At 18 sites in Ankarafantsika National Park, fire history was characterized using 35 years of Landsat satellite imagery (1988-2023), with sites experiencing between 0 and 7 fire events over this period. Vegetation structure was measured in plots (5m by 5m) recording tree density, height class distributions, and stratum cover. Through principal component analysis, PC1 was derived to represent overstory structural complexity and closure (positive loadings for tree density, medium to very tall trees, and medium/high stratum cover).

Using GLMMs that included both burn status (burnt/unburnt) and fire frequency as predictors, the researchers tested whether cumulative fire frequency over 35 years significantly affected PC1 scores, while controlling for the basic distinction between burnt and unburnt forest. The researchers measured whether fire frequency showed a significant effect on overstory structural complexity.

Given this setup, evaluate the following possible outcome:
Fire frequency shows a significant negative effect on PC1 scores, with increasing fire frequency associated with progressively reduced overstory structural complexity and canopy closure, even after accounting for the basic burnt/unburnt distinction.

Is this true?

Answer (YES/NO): NO